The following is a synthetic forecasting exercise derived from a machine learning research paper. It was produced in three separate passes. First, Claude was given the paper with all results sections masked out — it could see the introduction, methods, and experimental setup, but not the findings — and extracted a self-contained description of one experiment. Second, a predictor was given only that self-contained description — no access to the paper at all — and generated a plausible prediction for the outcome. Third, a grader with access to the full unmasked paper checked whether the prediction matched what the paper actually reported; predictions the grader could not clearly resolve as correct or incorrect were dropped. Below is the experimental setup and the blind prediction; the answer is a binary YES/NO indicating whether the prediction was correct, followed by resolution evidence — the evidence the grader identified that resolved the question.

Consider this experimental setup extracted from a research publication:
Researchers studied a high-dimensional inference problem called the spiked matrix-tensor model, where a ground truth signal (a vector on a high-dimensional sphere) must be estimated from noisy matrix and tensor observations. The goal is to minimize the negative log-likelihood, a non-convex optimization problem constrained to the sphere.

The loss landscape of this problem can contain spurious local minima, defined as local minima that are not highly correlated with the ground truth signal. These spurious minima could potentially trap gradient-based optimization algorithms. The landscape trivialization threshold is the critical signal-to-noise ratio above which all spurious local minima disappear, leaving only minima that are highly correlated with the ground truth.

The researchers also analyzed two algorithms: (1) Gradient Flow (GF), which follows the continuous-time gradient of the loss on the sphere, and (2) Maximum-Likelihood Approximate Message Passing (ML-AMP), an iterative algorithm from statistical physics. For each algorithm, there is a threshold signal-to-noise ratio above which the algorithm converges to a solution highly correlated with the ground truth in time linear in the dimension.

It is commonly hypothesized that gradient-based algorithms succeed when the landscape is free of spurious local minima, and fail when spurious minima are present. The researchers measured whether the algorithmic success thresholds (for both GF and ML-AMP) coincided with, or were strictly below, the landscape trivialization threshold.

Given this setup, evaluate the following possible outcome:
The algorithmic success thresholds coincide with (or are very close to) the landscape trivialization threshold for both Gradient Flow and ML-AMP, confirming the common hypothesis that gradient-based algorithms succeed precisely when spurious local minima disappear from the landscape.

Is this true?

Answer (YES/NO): NO